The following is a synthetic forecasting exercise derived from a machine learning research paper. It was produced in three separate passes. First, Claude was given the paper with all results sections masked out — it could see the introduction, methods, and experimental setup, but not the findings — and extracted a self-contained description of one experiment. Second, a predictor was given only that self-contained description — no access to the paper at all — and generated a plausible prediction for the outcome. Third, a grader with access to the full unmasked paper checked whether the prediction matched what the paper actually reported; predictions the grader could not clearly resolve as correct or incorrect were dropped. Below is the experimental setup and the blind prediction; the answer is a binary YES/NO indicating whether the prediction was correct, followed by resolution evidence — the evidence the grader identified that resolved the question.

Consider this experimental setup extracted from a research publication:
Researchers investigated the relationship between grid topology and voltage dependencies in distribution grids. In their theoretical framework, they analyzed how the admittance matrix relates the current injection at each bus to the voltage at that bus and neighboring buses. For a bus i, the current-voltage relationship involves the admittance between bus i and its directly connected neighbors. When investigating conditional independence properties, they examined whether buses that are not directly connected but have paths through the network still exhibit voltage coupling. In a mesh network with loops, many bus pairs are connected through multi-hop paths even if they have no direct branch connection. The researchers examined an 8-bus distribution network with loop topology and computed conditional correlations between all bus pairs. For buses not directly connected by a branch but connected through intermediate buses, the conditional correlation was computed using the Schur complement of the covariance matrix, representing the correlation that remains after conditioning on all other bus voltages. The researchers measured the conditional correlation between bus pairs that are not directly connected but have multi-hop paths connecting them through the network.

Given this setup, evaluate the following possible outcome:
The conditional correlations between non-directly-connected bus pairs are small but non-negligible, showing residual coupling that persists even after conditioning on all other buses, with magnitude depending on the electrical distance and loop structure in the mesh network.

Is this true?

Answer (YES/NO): NO